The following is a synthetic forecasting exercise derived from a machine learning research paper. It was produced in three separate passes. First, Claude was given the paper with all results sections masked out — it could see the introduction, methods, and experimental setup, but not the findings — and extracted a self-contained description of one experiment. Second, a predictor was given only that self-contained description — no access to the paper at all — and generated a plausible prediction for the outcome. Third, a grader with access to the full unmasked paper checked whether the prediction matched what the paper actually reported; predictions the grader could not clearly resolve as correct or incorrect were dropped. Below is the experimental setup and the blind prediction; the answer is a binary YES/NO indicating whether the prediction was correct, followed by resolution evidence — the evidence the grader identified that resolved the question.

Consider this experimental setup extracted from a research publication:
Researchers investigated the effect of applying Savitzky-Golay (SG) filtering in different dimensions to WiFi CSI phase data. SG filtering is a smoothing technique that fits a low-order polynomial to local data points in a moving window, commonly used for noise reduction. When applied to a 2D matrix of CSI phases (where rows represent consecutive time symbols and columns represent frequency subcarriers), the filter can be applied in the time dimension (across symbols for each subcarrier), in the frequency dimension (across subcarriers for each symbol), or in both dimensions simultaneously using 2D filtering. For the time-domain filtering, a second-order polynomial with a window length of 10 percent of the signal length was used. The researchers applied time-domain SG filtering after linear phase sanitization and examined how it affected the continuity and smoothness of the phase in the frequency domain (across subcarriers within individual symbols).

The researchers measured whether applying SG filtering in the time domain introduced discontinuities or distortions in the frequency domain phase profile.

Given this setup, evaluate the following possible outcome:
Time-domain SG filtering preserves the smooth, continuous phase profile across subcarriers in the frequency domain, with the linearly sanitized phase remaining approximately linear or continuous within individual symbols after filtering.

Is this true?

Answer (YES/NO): NO